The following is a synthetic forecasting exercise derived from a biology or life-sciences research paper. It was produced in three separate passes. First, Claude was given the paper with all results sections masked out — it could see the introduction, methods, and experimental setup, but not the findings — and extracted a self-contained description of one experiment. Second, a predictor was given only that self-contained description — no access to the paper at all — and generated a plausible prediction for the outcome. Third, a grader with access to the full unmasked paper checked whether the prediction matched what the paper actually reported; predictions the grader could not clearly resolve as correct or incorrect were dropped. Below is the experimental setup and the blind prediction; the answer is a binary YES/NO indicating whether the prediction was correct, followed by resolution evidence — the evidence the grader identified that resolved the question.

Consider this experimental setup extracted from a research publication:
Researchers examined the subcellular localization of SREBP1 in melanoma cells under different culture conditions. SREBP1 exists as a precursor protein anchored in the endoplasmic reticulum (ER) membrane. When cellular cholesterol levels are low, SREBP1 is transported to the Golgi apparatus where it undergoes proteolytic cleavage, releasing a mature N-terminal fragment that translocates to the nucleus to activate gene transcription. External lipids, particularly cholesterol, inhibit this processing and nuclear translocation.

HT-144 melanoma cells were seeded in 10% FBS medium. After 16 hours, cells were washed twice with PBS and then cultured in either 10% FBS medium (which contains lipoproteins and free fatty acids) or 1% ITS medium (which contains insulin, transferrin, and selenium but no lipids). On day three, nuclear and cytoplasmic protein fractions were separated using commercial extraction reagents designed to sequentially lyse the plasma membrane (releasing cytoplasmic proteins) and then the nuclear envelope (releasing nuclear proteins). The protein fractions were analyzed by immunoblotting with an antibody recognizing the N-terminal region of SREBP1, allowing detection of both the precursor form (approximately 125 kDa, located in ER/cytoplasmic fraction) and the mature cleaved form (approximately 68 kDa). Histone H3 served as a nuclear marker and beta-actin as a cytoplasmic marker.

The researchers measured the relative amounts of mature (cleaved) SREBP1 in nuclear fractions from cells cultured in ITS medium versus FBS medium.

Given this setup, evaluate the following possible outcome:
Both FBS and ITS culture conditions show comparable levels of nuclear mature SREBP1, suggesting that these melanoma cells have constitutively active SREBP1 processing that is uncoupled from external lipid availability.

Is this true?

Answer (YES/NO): NO